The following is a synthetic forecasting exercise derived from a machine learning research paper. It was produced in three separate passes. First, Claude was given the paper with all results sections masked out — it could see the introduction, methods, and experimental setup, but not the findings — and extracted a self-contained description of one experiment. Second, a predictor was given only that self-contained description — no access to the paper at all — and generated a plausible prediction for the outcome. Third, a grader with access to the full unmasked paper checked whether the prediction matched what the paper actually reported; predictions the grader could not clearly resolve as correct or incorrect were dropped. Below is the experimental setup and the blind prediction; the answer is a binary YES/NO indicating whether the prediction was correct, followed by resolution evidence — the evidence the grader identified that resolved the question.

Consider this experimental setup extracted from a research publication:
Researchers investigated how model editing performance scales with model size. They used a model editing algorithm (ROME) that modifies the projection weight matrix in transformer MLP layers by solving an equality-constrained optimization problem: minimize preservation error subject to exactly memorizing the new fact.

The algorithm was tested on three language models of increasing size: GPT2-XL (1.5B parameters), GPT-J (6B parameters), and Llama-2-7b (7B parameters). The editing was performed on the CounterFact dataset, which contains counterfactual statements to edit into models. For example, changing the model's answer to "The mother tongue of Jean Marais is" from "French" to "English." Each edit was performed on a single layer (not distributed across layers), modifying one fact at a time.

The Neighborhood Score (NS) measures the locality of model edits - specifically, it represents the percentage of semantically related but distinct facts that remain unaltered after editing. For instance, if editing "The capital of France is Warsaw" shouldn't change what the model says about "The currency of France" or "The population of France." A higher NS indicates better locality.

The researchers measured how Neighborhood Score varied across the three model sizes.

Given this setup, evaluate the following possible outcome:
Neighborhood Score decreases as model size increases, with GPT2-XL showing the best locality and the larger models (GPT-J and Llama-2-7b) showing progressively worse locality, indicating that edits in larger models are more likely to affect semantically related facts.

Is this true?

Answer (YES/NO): NO